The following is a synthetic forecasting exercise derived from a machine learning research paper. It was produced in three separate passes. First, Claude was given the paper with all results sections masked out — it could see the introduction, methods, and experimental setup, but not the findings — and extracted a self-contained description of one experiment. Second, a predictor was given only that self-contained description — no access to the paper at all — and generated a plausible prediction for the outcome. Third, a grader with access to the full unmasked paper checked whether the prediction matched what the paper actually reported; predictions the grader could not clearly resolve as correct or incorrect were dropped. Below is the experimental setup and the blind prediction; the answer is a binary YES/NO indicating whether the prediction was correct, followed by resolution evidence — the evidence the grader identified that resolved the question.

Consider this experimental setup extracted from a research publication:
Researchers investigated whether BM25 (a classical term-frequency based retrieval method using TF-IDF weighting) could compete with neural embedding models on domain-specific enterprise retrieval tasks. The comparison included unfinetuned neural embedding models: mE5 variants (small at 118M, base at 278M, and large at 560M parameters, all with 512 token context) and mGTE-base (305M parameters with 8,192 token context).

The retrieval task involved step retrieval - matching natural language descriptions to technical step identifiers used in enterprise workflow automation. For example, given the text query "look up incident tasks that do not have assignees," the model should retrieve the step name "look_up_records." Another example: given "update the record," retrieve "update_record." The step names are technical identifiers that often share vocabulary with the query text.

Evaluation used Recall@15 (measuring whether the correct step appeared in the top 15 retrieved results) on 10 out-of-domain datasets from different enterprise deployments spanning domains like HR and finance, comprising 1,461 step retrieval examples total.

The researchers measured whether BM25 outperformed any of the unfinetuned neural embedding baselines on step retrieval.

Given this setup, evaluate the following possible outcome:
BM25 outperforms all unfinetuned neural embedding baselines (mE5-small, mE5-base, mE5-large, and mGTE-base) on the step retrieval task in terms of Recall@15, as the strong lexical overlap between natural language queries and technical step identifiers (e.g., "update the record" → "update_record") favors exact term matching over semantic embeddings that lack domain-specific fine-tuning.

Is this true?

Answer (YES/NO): YES